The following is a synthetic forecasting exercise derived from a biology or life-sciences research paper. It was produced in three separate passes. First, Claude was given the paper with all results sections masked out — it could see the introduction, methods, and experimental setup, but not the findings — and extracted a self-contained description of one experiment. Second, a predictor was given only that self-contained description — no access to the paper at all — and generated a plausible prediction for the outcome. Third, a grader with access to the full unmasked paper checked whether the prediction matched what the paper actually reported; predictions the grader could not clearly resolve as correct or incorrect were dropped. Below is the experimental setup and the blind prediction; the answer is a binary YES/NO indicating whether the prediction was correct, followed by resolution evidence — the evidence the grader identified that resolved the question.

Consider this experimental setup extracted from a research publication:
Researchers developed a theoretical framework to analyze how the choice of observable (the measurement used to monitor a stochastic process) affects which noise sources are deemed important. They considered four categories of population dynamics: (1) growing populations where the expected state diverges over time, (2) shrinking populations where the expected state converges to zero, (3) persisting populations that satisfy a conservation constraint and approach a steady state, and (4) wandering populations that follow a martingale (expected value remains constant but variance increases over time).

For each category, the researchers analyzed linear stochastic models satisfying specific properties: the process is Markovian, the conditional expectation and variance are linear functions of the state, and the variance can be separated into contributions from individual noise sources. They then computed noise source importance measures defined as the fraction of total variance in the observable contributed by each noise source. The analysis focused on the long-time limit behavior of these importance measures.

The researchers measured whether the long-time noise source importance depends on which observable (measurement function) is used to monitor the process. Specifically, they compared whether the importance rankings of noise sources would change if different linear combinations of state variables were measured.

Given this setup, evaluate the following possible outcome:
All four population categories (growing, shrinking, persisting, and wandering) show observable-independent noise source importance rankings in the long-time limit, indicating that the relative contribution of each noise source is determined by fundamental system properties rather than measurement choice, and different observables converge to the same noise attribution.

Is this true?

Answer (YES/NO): NO